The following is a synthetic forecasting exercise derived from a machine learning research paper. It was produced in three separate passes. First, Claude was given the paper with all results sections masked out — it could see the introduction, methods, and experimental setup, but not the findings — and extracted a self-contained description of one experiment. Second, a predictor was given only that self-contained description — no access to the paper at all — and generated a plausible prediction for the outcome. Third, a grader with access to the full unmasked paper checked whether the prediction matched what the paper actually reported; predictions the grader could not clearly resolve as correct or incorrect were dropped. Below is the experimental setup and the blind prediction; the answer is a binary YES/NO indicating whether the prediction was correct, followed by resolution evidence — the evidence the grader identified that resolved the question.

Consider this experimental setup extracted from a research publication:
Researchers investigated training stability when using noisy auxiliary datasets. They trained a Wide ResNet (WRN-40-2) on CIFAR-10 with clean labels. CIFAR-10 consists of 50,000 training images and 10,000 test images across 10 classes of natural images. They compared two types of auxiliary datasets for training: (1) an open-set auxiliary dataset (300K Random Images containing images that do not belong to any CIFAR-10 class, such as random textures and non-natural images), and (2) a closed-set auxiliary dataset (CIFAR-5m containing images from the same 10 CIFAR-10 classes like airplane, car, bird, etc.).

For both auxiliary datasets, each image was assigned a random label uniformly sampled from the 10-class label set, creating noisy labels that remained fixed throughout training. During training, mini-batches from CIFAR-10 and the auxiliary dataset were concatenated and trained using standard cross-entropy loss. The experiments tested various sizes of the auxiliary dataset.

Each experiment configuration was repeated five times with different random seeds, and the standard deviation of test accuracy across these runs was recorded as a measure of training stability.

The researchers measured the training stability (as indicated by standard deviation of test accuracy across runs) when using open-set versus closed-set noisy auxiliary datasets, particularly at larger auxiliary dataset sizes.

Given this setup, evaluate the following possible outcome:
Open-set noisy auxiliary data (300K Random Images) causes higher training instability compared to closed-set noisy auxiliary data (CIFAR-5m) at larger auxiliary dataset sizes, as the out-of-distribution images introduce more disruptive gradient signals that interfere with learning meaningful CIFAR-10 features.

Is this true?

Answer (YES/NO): NO